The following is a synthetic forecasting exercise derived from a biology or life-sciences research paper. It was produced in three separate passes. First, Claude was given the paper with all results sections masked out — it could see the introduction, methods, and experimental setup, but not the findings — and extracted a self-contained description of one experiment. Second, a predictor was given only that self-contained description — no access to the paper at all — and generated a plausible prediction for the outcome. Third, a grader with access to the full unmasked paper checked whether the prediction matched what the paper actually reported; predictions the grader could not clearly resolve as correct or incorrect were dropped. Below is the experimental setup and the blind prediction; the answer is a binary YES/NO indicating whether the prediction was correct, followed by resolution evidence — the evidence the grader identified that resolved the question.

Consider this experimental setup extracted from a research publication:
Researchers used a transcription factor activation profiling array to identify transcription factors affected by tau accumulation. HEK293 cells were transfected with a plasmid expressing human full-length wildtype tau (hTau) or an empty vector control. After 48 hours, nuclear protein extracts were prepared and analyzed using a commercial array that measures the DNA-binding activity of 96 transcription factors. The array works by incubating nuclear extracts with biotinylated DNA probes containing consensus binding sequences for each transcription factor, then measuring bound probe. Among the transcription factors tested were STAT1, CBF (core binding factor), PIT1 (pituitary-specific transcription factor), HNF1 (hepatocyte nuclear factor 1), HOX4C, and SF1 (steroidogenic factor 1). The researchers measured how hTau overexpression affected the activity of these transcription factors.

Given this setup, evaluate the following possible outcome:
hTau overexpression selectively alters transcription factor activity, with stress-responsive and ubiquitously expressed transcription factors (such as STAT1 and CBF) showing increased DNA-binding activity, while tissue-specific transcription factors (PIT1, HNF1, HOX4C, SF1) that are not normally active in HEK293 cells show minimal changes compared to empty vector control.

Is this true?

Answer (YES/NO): NO